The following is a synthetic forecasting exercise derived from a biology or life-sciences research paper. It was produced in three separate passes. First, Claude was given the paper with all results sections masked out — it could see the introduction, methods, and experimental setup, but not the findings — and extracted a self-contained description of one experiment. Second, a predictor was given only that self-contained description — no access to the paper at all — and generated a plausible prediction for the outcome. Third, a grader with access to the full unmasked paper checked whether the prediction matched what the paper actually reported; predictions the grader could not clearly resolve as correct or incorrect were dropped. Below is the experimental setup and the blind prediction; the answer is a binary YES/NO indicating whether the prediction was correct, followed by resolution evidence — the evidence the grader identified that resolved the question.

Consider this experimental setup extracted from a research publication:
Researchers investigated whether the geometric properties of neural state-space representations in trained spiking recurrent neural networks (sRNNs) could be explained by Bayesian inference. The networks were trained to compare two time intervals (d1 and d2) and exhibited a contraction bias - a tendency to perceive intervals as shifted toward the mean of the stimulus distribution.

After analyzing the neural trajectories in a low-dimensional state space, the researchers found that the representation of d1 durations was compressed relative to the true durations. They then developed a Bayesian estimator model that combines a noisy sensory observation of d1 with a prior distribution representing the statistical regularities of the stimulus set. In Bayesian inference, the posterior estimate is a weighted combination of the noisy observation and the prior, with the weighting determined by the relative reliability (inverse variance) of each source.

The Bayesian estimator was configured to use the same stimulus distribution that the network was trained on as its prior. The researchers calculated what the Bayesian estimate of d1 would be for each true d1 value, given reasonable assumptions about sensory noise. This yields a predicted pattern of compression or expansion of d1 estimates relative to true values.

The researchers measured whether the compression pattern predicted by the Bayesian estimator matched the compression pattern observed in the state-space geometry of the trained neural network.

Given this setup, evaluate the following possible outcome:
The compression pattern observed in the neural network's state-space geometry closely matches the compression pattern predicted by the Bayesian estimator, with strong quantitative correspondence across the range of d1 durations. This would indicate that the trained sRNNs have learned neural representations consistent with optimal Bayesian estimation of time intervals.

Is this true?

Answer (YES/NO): YES